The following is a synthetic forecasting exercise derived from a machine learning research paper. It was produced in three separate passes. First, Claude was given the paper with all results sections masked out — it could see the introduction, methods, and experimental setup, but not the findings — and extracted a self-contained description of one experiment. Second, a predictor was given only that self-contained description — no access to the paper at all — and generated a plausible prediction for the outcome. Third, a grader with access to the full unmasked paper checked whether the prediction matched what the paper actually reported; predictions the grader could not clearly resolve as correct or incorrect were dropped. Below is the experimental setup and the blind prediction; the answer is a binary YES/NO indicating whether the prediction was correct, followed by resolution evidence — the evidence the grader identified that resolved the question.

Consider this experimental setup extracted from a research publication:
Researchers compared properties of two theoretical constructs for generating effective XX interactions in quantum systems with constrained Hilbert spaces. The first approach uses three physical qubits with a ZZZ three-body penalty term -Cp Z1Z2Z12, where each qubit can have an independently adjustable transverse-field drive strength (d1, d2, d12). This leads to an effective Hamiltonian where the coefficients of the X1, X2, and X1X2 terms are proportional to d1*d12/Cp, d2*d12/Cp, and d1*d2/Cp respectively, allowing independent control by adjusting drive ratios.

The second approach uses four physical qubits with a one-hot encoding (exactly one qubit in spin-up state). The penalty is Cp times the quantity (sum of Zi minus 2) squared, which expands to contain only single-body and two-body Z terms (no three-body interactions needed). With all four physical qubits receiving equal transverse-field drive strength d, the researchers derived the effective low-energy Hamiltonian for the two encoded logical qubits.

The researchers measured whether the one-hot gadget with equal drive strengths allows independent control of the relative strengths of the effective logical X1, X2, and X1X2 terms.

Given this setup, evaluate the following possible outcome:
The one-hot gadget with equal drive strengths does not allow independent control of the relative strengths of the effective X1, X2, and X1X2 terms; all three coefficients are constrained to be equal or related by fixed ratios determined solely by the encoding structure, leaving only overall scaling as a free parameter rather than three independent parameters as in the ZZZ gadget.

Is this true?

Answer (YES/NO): YES